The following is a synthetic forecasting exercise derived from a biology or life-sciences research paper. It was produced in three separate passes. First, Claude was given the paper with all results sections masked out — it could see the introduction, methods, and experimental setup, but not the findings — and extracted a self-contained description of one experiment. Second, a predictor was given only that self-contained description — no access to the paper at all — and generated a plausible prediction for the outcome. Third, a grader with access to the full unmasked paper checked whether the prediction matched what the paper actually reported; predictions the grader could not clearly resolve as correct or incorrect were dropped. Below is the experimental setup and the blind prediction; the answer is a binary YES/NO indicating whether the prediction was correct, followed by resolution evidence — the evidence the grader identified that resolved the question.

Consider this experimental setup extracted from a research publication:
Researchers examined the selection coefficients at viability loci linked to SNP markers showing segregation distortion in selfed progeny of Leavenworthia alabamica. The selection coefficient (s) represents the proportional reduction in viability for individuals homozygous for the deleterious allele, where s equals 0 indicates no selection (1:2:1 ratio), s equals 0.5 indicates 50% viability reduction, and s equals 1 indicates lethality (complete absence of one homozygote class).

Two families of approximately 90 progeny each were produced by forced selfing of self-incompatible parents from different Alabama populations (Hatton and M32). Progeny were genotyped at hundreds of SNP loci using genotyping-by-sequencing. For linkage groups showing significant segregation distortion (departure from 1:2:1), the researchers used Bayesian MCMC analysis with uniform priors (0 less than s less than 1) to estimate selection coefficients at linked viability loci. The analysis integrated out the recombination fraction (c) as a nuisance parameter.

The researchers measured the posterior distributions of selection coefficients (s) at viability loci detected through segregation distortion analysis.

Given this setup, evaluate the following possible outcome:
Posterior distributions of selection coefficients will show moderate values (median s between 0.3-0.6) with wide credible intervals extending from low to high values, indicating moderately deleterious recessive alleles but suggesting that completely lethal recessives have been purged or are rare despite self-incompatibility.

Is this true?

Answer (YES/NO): NO